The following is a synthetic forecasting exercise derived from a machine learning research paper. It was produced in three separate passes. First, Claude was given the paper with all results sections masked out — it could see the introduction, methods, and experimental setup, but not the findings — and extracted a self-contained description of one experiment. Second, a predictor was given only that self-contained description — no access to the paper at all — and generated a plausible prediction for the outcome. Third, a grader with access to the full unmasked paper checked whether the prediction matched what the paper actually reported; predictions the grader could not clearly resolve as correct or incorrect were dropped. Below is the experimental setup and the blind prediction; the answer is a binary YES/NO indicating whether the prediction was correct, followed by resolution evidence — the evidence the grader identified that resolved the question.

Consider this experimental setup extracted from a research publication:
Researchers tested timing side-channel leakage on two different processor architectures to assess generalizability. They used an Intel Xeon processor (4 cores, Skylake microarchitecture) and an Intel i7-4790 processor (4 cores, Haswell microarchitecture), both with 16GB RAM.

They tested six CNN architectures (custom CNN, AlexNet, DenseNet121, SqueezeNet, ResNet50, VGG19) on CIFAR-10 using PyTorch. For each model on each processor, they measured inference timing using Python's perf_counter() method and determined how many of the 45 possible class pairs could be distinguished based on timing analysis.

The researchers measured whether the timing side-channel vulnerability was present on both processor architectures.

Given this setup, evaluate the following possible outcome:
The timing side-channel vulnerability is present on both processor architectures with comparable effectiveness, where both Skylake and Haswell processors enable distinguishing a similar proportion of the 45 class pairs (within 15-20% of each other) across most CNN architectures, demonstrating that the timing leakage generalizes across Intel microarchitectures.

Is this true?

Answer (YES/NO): YES